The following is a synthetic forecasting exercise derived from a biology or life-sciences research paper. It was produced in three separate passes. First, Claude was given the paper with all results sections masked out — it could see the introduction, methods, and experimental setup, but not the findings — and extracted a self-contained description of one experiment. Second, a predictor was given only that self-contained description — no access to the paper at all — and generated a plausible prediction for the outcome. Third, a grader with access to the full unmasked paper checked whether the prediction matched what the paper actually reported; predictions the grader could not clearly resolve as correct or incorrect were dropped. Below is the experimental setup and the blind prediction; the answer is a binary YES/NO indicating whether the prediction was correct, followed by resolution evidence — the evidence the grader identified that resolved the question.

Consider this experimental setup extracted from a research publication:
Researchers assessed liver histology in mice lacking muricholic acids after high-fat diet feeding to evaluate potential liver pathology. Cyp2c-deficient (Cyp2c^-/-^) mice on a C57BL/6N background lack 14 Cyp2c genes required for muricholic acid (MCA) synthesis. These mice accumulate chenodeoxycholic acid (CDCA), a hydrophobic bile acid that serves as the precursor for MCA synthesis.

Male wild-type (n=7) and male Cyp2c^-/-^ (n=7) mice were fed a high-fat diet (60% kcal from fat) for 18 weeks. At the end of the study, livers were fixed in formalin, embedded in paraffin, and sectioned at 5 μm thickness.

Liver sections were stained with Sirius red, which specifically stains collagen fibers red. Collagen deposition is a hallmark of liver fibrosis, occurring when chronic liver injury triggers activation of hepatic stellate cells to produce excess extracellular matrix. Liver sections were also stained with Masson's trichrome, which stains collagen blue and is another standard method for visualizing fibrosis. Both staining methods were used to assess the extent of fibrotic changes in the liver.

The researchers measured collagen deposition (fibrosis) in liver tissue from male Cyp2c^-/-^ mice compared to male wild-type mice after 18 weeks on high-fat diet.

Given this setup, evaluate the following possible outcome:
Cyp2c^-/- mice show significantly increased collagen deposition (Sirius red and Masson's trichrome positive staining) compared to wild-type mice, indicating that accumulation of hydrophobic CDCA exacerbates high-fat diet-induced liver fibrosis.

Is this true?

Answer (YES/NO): NO